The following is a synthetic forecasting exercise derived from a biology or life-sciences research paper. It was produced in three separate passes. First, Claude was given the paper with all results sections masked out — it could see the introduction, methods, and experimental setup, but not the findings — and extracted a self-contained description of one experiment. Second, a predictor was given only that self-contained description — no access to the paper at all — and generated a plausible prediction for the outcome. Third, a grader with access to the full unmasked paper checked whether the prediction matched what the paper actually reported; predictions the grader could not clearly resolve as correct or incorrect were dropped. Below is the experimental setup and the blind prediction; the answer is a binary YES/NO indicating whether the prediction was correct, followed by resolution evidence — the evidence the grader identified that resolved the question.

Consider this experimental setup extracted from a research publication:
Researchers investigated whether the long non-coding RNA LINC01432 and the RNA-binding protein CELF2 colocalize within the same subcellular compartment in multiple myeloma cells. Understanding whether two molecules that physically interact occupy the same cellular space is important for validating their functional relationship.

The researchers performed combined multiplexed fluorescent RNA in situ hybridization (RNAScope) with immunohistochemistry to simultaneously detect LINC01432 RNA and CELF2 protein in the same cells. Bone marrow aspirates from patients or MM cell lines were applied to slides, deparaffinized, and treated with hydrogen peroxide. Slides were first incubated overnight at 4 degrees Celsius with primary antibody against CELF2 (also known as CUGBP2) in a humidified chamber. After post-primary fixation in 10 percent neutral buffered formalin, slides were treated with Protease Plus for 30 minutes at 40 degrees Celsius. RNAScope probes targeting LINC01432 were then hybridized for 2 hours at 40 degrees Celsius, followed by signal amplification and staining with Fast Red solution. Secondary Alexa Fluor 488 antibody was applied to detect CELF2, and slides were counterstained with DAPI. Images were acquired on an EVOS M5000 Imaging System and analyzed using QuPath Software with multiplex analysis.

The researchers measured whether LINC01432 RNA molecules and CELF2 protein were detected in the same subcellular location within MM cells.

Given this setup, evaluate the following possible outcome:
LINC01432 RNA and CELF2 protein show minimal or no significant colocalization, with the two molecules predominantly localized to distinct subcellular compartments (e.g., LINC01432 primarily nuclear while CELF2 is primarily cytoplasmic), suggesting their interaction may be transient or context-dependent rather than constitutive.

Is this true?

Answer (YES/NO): NO